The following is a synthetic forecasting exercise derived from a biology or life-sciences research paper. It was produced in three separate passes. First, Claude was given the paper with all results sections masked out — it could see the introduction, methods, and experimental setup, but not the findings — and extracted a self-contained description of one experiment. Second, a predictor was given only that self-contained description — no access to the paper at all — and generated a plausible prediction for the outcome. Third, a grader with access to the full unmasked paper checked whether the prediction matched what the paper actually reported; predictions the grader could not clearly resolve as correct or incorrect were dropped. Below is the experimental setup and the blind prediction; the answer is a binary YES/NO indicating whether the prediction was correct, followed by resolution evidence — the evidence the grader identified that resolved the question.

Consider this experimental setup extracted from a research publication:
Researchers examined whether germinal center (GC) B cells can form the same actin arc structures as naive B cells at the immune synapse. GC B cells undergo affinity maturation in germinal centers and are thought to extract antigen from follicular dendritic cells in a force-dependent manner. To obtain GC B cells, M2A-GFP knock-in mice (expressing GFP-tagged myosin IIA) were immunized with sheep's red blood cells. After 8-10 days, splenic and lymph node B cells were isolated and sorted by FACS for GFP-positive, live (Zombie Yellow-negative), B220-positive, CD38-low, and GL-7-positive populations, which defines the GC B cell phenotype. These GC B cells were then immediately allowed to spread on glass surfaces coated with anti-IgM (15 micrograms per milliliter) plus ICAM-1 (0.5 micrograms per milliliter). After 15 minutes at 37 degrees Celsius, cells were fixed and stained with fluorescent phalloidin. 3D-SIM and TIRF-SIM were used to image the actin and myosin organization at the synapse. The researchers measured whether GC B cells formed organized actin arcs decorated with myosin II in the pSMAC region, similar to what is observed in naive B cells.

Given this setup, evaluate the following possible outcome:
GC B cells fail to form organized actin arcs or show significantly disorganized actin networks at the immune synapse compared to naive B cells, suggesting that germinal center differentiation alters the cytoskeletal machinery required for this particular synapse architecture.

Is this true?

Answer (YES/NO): NO